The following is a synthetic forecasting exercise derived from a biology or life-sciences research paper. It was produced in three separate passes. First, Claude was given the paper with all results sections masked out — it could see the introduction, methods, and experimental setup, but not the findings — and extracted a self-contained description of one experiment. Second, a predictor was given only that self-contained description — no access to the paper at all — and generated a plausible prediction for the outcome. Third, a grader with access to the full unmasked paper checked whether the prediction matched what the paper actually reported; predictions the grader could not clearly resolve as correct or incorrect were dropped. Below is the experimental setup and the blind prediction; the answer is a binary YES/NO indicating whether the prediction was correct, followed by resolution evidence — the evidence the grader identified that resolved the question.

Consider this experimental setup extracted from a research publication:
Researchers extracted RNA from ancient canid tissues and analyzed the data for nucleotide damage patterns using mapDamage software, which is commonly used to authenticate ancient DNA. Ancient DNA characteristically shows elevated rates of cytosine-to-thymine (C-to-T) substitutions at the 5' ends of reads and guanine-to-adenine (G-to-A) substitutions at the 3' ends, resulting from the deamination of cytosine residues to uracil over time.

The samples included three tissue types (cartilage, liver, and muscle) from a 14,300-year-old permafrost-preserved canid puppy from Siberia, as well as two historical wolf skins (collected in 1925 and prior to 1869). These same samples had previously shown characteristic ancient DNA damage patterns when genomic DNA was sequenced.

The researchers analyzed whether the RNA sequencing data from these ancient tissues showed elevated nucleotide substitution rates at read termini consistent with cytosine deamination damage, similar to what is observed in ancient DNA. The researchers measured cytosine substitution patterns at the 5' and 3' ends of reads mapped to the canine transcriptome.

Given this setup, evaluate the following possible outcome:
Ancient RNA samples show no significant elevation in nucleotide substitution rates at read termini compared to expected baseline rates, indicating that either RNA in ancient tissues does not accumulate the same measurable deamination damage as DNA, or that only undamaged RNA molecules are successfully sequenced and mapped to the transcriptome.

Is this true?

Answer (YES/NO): NO